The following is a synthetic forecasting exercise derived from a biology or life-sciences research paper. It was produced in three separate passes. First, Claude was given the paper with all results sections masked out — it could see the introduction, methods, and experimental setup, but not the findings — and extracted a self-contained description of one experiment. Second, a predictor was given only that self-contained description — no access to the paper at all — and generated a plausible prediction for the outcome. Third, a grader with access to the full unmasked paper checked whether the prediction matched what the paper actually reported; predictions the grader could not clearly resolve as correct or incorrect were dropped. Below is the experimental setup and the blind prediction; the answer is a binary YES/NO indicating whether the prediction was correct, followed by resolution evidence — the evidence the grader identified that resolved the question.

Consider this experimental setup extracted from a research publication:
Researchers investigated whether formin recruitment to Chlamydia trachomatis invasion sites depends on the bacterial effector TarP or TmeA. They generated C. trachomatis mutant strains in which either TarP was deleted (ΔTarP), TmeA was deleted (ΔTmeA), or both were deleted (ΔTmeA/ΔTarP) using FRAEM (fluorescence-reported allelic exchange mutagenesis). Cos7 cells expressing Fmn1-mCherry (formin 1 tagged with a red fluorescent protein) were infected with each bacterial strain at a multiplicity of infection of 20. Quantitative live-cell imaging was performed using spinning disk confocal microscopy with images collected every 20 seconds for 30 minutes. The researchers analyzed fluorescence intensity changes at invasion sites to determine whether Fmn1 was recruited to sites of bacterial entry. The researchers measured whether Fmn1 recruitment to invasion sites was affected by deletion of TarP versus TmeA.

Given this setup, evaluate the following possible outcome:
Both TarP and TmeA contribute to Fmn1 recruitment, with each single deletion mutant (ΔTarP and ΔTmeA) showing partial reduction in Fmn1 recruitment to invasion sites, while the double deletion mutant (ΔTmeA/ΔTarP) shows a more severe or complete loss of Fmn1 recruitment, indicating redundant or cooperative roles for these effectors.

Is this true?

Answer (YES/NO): NO